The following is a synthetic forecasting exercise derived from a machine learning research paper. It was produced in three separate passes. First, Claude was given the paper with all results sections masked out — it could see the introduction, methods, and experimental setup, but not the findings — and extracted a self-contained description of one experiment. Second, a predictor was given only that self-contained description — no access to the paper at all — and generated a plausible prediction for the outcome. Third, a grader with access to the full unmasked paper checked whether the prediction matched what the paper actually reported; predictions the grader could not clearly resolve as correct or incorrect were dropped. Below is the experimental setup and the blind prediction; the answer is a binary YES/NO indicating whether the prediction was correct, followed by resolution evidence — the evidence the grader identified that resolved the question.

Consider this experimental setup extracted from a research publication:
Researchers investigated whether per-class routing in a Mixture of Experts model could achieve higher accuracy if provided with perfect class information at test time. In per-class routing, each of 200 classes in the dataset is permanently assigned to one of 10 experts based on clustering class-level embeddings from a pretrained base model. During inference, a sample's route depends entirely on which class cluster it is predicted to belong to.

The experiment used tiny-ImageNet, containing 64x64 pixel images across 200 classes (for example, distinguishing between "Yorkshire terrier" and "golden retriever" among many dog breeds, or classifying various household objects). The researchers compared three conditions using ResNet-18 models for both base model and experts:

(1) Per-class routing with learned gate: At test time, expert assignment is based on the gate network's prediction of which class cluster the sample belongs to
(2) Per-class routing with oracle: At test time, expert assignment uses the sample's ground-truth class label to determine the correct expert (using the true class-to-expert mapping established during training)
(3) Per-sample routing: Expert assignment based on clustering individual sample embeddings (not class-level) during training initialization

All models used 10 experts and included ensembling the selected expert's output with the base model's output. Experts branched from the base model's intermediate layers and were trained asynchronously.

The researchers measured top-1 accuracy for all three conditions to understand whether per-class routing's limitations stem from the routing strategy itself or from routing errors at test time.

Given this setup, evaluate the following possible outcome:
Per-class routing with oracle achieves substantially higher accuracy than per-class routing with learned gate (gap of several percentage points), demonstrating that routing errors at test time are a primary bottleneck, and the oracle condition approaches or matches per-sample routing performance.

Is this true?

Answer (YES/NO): NO